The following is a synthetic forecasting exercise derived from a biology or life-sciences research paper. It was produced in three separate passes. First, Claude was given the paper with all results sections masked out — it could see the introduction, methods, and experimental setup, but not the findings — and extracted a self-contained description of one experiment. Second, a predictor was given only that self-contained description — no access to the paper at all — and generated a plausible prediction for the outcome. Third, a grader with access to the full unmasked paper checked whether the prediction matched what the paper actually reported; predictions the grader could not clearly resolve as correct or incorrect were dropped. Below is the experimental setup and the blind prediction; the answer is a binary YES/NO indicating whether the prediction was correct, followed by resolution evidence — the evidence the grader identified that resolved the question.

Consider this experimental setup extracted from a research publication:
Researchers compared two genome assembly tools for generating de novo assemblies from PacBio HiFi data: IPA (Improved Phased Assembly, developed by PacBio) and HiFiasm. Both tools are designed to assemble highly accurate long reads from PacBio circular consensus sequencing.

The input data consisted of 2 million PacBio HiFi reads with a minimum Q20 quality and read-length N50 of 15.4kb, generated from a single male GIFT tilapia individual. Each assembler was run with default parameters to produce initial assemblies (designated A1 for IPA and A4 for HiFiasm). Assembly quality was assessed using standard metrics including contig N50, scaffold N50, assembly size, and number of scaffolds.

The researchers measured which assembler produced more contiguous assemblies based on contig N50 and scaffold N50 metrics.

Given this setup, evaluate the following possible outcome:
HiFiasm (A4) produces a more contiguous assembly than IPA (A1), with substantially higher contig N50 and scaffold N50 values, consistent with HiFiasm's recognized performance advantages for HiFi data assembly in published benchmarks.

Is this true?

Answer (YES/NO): YES